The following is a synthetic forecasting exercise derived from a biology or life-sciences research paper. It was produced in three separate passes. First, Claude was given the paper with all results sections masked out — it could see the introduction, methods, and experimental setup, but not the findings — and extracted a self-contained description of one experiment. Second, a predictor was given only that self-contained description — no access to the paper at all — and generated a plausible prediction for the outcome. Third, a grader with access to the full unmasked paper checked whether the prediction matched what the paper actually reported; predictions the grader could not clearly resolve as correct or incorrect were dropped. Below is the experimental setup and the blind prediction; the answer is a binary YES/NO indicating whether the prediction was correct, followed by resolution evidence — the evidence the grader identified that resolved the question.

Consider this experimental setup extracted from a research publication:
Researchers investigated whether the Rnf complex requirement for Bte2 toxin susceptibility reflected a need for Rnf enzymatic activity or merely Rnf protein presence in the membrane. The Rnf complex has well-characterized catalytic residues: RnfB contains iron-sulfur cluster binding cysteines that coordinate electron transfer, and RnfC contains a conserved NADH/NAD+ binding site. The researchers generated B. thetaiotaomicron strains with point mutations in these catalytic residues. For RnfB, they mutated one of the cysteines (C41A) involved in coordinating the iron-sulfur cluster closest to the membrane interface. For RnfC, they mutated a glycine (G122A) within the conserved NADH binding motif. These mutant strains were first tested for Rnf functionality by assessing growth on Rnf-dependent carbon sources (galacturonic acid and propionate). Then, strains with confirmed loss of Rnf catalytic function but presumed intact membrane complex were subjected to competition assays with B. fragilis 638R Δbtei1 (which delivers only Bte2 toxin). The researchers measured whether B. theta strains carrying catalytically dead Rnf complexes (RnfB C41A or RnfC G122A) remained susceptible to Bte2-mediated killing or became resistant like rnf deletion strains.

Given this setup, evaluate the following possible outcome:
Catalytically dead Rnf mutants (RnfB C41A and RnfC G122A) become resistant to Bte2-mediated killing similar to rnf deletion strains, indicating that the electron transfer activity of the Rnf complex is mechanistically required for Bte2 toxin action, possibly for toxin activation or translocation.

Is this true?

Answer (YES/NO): NO